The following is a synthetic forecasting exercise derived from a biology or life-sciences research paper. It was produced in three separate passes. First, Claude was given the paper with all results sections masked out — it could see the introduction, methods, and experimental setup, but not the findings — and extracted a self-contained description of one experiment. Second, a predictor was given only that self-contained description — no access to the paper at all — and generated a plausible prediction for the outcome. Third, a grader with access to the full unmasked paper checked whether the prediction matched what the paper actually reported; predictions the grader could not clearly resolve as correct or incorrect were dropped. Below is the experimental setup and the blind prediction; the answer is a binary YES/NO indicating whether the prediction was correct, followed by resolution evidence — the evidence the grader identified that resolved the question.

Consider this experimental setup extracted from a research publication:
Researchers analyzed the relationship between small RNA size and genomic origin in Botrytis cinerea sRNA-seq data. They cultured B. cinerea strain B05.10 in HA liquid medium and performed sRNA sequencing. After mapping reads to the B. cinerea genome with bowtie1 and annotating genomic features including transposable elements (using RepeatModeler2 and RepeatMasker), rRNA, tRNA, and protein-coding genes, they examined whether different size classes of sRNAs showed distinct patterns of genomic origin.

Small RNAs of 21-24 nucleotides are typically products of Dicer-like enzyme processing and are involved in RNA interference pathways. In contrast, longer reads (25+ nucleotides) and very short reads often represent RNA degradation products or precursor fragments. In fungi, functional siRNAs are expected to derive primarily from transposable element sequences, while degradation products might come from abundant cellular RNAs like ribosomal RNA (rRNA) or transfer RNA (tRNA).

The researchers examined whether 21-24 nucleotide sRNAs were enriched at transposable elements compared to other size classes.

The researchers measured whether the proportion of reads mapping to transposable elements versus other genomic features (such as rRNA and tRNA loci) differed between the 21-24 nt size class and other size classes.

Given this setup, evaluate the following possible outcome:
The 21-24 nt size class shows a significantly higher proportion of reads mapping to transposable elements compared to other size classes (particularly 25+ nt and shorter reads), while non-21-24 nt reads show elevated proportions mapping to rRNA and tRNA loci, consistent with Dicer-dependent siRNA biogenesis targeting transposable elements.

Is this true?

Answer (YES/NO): NO